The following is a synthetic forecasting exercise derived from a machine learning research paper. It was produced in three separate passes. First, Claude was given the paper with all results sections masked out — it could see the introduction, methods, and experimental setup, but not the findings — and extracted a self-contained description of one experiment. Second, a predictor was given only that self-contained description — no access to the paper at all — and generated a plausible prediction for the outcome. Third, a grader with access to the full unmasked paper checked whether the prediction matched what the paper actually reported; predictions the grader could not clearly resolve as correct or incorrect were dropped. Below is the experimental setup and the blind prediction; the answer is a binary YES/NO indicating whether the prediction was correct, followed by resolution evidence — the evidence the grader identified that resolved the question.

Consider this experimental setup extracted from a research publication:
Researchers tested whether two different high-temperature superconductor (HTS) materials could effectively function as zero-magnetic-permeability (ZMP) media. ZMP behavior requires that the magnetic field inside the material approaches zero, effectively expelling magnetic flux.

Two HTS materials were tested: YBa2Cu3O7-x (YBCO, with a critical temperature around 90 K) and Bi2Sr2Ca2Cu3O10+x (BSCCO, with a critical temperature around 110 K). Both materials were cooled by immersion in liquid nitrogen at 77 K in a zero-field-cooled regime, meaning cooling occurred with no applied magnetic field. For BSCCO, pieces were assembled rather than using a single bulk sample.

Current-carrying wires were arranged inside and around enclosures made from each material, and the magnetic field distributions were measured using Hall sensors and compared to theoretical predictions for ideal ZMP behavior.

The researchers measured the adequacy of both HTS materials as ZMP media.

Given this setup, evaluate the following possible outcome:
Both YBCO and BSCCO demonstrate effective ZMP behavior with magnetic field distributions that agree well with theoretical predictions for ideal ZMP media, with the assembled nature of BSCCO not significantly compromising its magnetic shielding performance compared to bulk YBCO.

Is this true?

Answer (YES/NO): NO